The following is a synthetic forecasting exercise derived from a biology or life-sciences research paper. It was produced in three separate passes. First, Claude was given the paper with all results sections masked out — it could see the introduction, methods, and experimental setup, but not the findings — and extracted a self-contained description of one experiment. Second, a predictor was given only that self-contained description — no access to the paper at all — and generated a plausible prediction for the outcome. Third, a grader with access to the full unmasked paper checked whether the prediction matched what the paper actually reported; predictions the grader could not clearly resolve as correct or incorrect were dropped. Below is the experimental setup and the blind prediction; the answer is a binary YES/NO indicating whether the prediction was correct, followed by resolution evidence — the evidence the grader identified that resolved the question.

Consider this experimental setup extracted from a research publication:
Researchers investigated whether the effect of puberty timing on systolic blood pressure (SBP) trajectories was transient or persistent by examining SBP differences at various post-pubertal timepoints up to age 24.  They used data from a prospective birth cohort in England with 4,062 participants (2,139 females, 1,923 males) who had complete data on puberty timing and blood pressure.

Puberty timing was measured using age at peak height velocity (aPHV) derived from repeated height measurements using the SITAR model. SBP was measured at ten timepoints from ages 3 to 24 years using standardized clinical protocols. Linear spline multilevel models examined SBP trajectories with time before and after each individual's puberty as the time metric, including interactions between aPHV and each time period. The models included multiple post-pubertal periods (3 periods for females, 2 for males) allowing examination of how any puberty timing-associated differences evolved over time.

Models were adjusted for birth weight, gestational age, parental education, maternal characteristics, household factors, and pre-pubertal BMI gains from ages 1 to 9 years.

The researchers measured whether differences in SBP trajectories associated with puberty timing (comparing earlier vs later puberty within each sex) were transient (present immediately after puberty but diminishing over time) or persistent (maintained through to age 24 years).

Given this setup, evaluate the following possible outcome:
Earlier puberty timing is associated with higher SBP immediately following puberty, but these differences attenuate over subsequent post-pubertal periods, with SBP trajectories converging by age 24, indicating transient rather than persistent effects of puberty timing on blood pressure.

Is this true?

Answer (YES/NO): NO